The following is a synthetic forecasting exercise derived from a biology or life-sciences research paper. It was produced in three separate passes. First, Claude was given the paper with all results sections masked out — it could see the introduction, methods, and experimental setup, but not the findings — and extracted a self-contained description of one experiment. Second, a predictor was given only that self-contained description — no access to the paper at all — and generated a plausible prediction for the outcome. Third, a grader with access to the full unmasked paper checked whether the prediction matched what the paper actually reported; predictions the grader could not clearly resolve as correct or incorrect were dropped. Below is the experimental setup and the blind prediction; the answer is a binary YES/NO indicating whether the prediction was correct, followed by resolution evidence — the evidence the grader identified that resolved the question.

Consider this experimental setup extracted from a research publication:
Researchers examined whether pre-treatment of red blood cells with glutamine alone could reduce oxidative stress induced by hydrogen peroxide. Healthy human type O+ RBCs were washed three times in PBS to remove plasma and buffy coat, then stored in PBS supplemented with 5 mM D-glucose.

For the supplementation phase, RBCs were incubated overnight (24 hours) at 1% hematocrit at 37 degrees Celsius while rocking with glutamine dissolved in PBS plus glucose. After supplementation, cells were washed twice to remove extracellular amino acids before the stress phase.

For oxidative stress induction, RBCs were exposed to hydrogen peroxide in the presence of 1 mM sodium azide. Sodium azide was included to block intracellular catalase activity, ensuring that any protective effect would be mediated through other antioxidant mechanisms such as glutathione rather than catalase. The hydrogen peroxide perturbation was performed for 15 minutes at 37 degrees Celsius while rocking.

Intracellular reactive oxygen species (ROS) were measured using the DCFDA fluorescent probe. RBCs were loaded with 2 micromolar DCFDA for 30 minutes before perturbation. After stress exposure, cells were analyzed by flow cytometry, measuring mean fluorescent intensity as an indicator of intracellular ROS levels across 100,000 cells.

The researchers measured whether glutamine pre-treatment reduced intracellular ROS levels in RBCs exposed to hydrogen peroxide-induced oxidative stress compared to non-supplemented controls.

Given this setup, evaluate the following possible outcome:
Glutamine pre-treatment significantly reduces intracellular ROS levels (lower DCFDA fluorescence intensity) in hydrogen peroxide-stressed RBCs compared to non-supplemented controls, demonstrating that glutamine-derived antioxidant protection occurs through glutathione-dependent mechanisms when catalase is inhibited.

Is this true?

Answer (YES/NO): NO